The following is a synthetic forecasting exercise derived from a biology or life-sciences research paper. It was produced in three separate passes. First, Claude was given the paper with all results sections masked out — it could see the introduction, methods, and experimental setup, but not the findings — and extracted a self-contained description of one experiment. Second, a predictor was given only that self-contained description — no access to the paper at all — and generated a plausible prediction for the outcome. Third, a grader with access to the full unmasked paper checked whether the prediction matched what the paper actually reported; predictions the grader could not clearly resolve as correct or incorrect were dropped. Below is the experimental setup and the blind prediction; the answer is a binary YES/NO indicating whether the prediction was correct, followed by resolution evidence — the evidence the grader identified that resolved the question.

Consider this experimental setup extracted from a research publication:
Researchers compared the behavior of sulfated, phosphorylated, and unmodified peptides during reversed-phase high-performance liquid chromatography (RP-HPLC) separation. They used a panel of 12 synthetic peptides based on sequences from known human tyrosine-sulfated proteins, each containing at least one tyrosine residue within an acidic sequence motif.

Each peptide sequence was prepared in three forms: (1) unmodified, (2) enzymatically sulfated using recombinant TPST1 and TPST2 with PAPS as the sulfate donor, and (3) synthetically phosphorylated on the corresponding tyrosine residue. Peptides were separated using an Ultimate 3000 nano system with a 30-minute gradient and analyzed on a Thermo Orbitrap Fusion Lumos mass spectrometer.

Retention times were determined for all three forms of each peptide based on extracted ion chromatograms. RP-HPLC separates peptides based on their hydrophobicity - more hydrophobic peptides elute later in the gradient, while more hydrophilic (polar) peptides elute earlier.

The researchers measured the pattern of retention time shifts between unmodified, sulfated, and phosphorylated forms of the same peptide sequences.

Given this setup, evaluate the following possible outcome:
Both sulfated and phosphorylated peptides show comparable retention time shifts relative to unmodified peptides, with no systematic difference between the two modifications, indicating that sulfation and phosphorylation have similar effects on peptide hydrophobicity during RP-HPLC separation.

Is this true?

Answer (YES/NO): NO